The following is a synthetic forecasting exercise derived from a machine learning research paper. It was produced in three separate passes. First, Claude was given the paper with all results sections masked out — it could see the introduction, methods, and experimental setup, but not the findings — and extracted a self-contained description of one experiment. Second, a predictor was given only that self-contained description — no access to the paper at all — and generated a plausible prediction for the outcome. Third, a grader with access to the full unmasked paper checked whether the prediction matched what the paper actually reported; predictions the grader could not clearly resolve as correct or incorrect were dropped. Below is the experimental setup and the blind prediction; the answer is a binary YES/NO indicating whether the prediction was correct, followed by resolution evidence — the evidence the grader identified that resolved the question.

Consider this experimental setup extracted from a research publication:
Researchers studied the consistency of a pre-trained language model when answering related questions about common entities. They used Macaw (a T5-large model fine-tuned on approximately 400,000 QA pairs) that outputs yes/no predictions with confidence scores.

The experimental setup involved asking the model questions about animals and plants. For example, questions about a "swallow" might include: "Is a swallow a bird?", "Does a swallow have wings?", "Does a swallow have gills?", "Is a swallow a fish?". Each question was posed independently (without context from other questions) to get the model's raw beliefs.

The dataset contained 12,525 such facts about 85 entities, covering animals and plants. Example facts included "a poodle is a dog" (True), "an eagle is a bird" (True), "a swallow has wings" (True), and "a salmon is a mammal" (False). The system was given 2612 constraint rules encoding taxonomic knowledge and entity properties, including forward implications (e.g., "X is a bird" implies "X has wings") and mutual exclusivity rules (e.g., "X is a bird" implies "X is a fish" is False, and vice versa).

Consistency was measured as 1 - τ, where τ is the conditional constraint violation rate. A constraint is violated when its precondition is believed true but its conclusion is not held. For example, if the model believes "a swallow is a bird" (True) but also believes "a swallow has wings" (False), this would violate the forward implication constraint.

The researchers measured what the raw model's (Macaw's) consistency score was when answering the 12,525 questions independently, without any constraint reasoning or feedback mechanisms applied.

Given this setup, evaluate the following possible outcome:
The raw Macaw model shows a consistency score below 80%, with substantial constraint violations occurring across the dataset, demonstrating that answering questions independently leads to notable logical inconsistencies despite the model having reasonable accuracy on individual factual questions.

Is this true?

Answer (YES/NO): YES